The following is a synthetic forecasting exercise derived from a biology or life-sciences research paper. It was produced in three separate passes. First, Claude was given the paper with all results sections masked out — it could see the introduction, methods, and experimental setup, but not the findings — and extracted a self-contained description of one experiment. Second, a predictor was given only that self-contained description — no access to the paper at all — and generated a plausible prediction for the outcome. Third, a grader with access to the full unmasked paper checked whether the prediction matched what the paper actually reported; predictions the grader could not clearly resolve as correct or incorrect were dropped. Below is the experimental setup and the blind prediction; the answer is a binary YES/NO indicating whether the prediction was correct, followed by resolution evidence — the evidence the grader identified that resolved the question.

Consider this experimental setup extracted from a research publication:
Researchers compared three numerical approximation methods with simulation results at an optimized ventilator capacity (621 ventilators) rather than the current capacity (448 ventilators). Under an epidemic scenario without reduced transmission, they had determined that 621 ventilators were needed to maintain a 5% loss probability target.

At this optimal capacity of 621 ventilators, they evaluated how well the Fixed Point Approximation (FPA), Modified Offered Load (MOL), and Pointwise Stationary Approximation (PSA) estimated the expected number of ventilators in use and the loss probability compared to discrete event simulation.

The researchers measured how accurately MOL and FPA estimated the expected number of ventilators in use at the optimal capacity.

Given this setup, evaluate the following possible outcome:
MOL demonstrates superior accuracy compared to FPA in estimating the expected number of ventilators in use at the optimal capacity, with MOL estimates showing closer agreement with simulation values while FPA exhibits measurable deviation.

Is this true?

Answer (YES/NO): NO